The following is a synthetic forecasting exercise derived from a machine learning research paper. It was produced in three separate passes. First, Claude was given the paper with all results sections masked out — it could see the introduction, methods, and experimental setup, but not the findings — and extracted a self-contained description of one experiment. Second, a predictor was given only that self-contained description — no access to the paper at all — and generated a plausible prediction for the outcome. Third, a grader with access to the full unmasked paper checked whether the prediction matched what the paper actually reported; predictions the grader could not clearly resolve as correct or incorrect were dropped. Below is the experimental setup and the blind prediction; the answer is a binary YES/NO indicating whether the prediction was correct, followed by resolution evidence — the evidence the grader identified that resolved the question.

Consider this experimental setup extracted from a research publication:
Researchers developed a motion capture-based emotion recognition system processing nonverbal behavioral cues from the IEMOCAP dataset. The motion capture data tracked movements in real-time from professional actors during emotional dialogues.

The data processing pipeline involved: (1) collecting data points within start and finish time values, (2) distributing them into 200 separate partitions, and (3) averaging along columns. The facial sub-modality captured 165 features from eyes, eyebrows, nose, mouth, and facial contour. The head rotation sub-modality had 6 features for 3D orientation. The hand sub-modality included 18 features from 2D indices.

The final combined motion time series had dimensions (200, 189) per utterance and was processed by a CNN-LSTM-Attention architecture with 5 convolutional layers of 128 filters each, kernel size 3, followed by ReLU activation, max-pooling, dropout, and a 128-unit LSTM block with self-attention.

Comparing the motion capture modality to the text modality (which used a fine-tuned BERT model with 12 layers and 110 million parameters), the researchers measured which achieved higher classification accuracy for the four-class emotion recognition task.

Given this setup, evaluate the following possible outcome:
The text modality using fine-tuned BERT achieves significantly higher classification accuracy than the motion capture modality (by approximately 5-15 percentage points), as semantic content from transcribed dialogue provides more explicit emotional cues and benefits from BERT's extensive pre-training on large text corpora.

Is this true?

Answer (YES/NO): NO